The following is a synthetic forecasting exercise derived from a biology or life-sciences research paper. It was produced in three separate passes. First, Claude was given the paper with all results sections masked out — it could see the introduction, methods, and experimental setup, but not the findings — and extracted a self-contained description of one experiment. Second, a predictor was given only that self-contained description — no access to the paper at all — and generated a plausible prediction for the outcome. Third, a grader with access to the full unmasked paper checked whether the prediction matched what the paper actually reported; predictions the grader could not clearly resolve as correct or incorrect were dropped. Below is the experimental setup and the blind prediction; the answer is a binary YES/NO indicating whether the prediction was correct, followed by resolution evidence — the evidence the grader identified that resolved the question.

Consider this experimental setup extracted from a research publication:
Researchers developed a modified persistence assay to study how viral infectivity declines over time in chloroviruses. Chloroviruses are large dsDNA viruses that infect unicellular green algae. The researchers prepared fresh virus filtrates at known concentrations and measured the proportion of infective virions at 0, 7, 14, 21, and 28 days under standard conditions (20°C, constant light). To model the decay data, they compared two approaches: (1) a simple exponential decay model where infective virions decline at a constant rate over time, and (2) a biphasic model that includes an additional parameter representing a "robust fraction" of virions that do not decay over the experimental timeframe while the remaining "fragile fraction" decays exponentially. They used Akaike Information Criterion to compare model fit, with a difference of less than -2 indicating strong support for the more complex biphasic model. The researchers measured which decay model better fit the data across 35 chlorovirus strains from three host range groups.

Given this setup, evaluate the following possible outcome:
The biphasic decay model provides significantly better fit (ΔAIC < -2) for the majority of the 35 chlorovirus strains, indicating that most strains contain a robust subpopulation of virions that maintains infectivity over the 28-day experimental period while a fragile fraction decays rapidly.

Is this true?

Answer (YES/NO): NO